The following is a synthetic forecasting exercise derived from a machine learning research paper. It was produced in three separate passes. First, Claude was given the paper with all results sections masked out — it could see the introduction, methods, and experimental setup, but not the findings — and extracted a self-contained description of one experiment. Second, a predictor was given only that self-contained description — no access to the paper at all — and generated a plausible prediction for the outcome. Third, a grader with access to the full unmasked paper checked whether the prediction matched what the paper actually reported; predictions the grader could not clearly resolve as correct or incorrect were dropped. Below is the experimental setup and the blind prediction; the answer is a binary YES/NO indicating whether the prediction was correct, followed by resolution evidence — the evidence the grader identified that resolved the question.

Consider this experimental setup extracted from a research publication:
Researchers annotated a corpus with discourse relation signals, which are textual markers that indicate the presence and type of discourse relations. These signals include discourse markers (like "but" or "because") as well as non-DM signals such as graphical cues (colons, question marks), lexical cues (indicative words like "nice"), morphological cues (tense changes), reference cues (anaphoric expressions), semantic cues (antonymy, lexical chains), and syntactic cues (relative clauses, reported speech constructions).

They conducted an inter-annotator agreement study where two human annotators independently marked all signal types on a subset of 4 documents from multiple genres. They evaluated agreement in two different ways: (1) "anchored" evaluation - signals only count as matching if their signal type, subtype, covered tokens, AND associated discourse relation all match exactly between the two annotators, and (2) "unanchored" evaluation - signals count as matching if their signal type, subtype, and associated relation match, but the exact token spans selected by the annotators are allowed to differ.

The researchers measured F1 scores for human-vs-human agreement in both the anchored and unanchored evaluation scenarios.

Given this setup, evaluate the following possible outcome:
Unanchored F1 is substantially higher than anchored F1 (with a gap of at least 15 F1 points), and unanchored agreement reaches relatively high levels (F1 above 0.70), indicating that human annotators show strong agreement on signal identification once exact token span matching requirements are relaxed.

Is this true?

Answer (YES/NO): NO